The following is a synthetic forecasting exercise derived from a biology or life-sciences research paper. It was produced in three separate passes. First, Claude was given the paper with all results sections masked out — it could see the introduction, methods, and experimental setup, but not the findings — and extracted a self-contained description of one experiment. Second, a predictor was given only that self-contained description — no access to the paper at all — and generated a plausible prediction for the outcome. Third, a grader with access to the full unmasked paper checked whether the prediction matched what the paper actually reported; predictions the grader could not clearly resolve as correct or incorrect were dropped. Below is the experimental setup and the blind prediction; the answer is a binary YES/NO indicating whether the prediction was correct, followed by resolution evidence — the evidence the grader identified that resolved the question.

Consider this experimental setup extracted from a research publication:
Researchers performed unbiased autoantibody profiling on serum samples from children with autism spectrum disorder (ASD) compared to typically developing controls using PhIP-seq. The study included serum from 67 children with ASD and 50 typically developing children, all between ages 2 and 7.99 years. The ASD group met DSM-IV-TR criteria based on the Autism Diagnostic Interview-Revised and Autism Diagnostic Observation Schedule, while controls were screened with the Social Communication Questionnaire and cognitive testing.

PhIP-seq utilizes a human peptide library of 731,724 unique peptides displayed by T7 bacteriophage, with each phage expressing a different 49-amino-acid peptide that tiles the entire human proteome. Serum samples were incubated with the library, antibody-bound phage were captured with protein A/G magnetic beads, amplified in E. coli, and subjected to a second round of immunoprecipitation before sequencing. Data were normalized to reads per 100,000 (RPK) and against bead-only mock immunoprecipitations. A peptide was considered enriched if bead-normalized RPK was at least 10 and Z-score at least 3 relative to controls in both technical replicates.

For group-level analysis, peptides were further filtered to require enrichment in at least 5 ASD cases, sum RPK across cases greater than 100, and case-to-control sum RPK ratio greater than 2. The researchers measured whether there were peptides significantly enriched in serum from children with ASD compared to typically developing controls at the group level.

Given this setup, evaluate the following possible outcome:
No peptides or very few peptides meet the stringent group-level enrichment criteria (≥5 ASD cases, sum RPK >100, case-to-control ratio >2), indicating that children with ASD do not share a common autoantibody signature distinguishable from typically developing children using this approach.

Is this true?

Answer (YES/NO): YES